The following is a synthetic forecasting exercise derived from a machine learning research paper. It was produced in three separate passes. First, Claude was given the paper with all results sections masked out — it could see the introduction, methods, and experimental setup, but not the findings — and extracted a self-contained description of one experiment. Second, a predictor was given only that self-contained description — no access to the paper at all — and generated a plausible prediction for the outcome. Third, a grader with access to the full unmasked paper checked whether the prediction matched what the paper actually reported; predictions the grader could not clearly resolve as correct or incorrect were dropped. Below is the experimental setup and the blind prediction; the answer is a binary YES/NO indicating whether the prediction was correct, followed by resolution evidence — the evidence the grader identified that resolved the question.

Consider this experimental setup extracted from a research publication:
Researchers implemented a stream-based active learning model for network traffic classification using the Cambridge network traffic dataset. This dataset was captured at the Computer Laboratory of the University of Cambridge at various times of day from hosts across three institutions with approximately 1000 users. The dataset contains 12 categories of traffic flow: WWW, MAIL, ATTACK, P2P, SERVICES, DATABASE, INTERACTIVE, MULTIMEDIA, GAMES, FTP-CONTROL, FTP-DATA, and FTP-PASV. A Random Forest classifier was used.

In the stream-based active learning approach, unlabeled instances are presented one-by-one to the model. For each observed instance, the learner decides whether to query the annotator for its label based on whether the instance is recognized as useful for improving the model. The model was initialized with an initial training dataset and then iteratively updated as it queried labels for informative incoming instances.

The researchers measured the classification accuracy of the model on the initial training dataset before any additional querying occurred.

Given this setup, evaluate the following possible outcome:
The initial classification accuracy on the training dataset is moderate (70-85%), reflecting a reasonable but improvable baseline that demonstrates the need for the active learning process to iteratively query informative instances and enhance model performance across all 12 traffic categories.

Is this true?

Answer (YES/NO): NO